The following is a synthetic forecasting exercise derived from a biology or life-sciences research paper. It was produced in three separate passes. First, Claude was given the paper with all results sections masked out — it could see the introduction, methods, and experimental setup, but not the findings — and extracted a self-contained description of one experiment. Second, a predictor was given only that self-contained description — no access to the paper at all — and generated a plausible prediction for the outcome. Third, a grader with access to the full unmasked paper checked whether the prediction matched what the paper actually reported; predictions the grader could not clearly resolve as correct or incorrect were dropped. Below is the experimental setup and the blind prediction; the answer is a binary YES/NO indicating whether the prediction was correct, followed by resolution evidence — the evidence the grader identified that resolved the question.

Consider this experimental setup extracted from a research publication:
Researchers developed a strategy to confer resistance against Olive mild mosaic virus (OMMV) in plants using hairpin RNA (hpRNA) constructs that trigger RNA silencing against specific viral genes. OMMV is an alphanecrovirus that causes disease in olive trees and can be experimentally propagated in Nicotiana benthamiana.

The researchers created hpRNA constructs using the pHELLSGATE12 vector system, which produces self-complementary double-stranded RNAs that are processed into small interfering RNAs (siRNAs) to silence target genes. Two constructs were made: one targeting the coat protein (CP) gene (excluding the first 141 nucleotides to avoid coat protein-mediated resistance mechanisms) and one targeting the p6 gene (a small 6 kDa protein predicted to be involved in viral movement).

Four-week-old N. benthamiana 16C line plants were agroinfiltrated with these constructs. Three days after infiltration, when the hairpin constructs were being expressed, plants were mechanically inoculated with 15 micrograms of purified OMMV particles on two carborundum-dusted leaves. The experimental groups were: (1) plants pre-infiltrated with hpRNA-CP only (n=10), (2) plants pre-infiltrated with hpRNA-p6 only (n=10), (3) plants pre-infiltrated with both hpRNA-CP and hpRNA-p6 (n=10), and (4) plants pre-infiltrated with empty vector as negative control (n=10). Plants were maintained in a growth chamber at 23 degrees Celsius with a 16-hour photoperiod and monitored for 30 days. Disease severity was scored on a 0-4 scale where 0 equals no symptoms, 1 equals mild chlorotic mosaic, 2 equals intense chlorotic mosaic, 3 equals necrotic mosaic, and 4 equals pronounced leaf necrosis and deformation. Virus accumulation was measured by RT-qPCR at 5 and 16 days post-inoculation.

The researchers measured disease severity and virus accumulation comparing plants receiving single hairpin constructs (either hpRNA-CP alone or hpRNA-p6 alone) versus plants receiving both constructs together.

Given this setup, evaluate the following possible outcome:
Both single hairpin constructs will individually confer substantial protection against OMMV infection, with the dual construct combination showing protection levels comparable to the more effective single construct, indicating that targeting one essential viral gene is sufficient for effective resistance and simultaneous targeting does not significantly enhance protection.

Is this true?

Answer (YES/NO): NO